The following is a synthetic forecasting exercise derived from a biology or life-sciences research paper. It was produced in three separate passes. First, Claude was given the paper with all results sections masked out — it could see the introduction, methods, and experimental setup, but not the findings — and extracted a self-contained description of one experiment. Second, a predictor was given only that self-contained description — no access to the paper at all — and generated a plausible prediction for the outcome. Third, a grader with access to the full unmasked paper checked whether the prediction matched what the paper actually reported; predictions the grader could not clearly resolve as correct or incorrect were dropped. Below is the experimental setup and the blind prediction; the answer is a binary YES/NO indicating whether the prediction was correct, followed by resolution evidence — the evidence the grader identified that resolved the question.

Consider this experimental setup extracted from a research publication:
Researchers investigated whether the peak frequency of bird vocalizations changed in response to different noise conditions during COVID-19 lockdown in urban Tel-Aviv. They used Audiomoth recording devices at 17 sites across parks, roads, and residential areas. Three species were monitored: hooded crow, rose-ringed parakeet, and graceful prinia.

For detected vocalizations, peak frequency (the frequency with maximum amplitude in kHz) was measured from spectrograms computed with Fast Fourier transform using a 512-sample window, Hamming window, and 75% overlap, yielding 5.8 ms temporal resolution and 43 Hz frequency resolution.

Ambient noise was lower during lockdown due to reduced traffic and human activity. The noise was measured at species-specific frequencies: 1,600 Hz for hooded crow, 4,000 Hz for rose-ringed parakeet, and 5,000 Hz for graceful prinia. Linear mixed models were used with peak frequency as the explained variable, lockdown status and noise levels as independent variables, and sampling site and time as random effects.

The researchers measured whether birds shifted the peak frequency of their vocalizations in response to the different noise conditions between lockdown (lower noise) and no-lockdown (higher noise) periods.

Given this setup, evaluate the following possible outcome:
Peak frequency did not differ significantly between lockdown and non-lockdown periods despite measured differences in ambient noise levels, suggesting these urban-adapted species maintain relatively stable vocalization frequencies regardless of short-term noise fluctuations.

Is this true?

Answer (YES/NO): YES